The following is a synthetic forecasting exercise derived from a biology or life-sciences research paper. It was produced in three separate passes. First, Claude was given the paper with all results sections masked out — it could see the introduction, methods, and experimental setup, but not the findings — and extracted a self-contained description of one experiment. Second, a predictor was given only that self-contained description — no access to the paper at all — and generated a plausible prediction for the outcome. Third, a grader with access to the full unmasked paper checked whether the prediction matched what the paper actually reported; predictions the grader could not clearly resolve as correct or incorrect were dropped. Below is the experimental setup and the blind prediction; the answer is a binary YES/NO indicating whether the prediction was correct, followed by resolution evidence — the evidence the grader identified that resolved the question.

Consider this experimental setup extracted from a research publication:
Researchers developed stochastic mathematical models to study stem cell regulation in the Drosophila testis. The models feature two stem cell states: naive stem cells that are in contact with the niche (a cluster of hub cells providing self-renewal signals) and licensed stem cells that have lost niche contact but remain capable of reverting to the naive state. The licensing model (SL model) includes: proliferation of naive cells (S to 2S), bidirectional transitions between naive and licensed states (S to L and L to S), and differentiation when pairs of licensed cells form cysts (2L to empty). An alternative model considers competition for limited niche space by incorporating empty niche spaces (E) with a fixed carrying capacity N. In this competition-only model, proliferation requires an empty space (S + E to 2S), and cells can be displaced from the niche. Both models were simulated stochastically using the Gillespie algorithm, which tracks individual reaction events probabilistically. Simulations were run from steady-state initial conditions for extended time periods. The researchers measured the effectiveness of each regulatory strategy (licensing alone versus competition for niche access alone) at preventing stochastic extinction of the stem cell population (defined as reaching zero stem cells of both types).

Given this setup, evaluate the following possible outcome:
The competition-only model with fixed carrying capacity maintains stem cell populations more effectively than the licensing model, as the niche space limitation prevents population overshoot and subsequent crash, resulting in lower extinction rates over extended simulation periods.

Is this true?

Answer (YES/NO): NO